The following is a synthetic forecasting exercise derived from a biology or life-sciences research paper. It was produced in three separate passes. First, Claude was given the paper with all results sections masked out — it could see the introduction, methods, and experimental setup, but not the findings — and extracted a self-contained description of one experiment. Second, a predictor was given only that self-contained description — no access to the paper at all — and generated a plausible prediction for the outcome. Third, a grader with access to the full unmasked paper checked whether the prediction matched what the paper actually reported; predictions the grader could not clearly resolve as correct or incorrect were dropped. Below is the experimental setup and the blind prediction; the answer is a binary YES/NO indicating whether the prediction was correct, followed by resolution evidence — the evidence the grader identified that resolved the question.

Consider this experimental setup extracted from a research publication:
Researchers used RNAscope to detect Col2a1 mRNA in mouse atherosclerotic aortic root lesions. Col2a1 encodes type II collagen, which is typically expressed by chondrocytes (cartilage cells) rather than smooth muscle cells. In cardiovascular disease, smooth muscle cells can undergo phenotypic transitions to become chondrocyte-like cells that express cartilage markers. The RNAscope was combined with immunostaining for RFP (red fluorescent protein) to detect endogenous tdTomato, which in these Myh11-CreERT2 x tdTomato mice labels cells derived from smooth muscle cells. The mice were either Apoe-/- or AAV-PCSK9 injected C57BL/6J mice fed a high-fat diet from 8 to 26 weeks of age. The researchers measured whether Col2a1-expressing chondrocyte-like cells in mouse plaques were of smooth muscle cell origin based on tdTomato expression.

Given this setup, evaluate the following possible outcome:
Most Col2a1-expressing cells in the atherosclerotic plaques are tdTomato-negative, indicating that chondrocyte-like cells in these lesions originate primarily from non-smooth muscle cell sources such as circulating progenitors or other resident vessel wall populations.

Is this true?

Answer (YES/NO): NO